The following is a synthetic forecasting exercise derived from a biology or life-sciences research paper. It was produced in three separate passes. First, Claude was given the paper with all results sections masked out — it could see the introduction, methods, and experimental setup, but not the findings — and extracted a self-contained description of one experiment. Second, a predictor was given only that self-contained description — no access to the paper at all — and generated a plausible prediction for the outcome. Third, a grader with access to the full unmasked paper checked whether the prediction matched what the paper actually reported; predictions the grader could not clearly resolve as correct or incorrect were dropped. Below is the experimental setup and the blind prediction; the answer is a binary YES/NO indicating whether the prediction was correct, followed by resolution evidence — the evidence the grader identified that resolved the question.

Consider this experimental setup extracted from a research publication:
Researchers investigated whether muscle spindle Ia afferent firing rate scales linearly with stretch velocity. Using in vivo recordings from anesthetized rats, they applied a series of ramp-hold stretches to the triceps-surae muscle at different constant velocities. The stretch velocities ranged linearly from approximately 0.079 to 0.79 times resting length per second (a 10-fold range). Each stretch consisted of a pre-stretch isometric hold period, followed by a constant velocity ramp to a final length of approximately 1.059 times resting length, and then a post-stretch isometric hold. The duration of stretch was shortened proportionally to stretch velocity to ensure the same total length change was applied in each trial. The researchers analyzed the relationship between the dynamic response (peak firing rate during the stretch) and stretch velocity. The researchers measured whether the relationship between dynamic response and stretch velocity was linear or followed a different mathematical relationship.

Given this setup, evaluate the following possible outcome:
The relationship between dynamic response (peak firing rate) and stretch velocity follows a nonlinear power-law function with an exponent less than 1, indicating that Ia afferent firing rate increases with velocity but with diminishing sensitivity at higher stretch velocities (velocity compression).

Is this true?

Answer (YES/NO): YES